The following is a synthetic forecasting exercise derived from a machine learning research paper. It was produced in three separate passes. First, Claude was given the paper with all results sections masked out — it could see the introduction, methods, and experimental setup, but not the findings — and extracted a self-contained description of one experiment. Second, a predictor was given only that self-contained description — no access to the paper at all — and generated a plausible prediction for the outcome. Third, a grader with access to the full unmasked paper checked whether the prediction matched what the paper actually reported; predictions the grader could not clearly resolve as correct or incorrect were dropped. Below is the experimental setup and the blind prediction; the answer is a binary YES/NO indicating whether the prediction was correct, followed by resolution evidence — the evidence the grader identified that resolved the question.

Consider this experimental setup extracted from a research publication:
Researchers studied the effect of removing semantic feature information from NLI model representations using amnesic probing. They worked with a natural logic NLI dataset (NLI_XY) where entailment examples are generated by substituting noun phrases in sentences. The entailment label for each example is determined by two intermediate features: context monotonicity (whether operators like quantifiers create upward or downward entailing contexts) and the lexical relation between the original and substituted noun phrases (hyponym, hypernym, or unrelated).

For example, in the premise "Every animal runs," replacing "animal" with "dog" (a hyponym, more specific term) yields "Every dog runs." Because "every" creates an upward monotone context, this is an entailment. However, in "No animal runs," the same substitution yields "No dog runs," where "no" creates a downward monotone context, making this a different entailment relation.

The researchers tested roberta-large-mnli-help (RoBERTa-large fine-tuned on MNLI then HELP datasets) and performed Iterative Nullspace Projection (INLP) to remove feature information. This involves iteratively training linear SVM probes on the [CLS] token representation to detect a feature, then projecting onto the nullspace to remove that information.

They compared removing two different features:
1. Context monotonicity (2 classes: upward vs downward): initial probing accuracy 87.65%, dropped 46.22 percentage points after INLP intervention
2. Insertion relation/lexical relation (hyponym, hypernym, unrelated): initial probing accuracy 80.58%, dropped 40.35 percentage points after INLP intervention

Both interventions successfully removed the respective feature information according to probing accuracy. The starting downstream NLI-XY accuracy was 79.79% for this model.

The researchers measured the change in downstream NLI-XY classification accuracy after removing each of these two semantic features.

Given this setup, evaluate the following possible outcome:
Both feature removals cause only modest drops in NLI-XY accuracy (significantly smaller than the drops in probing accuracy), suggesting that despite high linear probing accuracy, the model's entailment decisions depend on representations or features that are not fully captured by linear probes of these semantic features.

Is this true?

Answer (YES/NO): NO